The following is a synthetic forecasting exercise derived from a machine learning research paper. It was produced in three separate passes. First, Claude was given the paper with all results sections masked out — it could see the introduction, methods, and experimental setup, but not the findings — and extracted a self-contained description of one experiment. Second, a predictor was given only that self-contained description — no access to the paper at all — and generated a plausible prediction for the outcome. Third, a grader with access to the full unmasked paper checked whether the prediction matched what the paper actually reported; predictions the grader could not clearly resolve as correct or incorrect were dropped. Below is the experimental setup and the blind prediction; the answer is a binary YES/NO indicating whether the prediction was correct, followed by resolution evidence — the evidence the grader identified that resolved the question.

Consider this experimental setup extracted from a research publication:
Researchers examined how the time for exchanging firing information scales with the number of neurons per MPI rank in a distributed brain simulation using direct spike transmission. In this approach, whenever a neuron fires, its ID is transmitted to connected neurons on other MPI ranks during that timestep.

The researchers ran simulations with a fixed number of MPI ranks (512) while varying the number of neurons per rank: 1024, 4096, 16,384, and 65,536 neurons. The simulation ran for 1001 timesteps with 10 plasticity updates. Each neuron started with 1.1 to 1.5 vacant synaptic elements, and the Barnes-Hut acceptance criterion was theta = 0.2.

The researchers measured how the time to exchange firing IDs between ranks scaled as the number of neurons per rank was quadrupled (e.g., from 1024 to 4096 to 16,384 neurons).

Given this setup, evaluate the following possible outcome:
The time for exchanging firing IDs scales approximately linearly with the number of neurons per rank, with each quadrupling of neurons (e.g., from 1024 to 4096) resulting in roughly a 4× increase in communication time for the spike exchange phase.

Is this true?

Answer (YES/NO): NO